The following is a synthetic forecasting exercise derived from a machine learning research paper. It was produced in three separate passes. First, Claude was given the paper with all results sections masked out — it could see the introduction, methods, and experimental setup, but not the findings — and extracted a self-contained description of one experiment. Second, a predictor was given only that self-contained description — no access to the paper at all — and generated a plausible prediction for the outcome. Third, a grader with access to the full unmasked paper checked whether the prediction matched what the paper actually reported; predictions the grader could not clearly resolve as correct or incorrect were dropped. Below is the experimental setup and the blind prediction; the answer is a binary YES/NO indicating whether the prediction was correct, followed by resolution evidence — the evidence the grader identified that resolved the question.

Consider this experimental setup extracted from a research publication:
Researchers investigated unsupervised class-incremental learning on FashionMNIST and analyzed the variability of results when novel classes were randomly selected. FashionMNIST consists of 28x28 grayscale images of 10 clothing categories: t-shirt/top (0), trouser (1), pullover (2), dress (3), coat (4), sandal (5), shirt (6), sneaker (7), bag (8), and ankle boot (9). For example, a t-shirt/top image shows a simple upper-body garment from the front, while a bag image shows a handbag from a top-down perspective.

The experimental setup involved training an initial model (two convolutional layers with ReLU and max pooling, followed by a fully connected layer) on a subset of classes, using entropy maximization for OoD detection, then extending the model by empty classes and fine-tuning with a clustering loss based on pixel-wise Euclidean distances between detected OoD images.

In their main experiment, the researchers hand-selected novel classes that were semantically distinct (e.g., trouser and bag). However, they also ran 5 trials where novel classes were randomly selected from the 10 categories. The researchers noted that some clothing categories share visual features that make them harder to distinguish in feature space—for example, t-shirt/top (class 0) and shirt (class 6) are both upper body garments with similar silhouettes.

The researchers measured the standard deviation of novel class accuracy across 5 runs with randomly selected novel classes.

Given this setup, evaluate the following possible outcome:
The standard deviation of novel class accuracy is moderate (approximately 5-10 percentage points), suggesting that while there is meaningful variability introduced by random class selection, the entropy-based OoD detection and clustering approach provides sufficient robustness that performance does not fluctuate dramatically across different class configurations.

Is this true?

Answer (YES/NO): NO